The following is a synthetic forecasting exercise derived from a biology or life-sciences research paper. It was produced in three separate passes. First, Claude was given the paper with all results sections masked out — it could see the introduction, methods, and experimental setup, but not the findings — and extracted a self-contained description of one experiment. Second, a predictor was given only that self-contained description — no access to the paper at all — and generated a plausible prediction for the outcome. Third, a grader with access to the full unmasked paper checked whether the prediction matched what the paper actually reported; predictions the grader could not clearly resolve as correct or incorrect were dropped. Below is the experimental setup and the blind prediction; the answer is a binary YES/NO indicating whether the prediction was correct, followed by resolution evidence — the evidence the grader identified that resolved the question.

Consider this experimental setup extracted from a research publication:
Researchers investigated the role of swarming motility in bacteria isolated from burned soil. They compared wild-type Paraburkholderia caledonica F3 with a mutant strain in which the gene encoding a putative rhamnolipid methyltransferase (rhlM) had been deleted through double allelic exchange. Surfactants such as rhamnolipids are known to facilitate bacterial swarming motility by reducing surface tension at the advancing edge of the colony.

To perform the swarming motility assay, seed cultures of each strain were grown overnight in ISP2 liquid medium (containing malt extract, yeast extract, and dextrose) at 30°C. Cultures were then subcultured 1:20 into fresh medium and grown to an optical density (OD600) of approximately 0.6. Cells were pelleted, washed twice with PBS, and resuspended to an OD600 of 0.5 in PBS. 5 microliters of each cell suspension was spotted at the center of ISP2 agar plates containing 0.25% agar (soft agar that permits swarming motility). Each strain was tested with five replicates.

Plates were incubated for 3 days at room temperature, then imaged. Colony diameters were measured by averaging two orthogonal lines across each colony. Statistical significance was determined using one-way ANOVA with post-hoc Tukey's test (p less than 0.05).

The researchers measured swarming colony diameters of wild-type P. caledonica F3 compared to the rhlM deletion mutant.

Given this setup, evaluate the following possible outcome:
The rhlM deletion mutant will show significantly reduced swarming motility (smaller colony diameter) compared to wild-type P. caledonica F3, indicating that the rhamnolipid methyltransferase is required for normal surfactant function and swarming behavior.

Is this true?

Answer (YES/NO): YES